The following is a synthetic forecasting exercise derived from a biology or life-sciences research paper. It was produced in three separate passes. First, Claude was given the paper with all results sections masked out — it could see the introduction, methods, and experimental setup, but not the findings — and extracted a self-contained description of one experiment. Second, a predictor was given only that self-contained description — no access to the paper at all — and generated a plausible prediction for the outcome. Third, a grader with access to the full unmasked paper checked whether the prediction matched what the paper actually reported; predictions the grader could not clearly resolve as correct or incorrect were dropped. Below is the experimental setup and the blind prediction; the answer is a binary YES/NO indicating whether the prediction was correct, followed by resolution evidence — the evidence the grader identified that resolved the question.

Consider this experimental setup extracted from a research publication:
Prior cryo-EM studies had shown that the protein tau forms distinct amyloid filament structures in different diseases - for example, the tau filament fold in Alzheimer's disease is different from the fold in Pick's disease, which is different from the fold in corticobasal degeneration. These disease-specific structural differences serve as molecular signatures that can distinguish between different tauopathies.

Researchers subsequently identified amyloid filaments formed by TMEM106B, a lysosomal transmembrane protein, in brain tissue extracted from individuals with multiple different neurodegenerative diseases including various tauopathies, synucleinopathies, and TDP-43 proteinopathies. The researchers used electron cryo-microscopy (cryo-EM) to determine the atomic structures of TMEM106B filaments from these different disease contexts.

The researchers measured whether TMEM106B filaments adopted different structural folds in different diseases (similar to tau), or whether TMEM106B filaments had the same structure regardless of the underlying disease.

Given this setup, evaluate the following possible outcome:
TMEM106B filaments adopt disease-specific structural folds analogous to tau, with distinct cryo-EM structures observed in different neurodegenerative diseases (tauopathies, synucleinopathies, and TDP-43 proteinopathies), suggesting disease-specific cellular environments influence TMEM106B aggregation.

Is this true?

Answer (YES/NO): NO